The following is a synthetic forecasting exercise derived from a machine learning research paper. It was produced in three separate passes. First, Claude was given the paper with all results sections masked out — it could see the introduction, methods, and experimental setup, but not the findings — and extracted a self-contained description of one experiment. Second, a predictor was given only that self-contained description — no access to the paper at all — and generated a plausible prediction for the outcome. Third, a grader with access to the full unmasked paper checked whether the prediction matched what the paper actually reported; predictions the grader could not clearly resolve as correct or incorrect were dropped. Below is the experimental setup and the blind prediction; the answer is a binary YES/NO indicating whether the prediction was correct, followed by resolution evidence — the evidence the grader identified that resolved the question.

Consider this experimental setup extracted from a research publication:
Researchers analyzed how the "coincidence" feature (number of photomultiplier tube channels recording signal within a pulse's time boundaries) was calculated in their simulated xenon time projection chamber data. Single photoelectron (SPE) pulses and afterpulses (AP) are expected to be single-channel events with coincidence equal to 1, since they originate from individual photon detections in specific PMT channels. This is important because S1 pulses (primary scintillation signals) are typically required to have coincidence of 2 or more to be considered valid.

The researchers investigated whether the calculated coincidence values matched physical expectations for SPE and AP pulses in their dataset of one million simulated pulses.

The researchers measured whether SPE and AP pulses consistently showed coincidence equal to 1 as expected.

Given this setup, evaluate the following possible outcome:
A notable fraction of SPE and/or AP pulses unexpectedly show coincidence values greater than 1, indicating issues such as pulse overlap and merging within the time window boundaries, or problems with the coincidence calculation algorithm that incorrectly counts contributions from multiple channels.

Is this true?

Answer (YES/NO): YES